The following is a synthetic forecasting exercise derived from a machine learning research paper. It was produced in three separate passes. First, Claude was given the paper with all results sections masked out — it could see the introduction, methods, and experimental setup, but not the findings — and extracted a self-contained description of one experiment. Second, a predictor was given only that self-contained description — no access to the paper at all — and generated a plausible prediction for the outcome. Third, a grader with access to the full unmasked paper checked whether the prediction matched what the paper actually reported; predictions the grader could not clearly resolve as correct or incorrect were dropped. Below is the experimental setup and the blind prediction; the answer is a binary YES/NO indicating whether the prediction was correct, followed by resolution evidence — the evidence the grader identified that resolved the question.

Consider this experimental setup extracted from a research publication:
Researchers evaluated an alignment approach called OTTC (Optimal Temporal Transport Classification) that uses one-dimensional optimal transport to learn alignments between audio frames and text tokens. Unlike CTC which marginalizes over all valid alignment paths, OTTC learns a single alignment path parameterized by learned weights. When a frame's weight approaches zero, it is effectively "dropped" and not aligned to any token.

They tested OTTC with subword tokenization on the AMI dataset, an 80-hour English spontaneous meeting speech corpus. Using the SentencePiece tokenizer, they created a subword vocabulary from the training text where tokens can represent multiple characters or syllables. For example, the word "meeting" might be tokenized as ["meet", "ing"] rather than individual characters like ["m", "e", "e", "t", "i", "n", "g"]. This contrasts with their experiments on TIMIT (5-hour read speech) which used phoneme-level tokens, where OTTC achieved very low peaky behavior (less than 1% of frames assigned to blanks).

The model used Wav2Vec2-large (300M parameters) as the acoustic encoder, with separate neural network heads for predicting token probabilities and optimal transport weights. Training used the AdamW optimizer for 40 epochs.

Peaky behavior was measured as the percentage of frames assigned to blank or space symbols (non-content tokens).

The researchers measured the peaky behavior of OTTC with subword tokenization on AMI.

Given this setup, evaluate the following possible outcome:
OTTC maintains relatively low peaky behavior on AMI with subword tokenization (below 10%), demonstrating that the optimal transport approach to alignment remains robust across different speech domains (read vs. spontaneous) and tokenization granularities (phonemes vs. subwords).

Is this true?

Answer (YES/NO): NO